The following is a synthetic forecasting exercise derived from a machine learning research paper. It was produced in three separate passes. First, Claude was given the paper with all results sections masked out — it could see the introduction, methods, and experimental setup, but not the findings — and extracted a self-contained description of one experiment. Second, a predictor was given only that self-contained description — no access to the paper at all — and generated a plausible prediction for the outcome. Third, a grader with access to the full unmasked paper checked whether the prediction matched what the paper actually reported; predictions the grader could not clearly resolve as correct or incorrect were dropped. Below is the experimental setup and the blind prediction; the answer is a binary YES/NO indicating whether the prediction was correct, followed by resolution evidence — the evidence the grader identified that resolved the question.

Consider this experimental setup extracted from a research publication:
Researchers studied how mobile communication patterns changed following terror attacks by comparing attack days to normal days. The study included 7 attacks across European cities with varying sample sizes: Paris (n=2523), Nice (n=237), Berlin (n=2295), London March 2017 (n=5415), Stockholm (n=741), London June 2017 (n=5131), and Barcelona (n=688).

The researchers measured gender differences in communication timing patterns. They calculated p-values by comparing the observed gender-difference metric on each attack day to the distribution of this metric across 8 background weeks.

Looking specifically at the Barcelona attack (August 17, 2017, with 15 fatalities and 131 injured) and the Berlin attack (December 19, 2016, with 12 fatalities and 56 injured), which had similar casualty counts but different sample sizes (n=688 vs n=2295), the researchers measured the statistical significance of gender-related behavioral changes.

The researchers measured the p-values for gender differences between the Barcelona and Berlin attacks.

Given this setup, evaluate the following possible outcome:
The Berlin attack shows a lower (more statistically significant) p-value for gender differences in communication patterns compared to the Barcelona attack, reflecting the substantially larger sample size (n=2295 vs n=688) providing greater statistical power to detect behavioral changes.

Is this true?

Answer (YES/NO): NO